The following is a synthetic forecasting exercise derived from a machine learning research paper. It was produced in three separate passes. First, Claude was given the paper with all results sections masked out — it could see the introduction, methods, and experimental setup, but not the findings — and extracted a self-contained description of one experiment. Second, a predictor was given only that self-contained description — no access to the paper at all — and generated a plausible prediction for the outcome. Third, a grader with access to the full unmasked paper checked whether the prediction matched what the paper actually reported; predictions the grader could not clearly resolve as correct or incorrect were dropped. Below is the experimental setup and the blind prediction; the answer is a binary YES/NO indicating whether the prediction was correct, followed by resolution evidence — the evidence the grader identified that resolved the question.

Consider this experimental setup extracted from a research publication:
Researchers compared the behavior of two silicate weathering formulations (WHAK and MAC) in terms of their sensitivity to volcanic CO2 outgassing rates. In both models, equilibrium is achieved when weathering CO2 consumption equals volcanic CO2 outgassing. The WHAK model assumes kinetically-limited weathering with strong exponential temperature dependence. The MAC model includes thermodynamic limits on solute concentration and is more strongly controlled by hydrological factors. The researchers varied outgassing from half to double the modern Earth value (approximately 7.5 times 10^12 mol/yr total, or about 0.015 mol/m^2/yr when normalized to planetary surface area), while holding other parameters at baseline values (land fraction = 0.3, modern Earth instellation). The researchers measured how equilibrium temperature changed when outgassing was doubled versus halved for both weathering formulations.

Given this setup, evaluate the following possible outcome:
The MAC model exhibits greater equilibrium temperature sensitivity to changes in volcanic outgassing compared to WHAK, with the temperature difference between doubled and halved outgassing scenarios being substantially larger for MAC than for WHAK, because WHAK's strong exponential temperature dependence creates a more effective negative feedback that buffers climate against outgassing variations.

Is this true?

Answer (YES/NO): YES